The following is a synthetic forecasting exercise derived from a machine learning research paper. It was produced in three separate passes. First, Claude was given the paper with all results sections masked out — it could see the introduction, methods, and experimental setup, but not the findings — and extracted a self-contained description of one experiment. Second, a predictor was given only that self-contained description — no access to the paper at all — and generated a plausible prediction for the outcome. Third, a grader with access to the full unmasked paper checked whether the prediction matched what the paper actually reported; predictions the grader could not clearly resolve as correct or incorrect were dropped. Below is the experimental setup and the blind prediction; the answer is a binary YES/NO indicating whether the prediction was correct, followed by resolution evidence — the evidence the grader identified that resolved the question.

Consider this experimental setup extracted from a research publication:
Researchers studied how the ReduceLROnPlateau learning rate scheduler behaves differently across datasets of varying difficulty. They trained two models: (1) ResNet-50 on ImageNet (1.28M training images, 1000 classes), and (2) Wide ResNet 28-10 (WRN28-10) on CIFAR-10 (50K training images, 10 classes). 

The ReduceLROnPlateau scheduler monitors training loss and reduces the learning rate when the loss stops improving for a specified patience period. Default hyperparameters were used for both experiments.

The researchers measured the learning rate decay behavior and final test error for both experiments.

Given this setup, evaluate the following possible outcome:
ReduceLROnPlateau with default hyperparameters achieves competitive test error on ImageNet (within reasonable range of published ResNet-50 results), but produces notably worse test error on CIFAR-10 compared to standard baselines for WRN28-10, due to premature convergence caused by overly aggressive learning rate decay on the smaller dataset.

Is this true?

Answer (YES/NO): NO